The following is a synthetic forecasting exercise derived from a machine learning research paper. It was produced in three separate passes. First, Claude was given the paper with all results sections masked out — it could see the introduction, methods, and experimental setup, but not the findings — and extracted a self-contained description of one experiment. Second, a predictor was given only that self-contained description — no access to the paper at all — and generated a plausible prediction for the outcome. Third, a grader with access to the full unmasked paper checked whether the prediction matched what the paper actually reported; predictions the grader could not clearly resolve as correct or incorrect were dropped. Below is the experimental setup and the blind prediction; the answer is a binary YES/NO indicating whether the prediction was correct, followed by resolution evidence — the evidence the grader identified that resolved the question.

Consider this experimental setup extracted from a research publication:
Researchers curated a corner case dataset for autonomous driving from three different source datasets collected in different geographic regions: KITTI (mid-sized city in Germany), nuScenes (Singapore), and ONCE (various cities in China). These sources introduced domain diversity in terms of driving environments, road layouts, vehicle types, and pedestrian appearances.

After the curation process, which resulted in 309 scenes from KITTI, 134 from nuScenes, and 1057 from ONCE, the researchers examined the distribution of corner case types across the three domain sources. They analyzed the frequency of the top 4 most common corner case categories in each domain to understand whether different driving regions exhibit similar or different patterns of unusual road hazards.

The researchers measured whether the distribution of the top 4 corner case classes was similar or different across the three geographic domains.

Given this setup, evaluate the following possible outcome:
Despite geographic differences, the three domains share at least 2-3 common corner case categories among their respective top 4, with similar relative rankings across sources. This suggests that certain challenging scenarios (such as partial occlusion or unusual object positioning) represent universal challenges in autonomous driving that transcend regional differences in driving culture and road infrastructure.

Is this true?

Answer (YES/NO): NO